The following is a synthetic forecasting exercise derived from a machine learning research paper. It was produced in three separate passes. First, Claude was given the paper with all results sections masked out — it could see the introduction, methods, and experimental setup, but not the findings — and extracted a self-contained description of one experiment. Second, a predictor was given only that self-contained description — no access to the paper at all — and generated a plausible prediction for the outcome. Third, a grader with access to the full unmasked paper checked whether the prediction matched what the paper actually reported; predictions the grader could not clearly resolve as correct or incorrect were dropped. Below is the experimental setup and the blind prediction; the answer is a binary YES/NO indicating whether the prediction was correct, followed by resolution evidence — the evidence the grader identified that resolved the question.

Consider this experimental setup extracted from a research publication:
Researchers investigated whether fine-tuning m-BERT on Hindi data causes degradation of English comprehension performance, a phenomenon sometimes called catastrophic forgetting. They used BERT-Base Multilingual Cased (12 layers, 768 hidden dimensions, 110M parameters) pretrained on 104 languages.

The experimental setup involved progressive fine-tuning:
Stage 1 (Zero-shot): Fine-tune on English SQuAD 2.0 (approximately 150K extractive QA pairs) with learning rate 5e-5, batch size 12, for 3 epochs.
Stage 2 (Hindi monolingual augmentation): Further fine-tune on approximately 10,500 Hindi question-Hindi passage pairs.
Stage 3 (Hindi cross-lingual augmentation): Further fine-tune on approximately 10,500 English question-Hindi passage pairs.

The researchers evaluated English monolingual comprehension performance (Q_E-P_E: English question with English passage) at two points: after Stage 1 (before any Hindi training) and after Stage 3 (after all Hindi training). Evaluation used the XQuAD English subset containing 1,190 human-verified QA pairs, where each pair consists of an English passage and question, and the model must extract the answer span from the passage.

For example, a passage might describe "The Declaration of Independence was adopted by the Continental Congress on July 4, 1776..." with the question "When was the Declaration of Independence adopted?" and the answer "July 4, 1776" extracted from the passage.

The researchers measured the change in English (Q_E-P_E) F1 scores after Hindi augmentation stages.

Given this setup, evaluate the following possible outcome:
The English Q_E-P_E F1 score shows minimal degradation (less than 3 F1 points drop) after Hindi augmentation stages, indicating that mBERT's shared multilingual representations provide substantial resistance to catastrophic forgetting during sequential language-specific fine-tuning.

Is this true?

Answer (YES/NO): YES